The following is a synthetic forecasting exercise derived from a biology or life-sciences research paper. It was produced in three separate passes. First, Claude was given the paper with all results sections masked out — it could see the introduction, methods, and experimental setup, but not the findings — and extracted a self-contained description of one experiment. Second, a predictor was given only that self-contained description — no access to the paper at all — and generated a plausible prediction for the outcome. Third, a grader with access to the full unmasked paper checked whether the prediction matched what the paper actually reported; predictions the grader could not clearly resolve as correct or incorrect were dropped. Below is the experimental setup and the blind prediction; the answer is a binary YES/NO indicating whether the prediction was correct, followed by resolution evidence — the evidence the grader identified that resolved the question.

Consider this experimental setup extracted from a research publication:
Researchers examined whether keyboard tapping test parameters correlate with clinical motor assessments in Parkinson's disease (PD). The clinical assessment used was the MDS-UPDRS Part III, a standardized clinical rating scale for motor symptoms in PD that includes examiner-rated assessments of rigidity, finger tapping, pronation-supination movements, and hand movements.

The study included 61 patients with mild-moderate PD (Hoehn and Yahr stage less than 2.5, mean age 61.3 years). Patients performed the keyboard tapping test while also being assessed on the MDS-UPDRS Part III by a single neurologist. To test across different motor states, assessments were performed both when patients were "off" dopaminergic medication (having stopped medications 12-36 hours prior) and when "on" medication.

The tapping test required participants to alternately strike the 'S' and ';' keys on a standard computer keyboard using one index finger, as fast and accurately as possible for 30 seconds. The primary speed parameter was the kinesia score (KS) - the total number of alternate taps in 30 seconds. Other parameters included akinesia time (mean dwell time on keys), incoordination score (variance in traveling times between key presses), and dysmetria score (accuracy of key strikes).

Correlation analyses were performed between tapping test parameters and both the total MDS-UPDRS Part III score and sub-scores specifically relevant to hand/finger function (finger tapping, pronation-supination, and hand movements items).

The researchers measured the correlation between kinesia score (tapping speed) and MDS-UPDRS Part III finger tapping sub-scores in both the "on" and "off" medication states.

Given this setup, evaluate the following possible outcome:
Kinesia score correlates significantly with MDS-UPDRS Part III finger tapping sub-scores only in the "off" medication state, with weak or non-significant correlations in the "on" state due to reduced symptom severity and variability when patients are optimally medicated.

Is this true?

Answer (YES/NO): NO